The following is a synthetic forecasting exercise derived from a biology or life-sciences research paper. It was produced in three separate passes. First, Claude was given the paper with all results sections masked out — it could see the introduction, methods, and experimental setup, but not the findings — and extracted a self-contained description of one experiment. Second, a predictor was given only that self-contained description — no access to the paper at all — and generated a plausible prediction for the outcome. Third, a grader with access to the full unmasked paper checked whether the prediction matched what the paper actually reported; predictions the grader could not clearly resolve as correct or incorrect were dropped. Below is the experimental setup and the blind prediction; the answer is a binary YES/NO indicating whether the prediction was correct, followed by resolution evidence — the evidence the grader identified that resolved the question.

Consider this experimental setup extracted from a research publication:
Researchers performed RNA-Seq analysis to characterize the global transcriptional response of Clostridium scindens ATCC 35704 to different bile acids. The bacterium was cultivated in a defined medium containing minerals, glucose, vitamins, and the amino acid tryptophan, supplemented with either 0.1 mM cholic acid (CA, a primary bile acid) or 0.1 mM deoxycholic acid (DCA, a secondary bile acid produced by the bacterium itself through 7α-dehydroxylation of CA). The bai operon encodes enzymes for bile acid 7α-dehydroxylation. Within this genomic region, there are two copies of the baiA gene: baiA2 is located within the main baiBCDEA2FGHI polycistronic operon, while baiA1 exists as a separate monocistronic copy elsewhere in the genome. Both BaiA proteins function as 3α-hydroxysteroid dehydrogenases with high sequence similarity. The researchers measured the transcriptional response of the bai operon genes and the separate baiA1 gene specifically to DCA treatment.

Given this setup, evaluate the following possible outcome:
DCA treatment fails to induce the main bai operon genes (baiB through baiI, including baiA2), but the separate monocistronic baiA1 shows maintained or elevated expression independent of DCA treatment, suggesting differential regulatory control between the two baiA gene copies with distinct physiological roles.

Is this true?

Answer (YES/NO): NO